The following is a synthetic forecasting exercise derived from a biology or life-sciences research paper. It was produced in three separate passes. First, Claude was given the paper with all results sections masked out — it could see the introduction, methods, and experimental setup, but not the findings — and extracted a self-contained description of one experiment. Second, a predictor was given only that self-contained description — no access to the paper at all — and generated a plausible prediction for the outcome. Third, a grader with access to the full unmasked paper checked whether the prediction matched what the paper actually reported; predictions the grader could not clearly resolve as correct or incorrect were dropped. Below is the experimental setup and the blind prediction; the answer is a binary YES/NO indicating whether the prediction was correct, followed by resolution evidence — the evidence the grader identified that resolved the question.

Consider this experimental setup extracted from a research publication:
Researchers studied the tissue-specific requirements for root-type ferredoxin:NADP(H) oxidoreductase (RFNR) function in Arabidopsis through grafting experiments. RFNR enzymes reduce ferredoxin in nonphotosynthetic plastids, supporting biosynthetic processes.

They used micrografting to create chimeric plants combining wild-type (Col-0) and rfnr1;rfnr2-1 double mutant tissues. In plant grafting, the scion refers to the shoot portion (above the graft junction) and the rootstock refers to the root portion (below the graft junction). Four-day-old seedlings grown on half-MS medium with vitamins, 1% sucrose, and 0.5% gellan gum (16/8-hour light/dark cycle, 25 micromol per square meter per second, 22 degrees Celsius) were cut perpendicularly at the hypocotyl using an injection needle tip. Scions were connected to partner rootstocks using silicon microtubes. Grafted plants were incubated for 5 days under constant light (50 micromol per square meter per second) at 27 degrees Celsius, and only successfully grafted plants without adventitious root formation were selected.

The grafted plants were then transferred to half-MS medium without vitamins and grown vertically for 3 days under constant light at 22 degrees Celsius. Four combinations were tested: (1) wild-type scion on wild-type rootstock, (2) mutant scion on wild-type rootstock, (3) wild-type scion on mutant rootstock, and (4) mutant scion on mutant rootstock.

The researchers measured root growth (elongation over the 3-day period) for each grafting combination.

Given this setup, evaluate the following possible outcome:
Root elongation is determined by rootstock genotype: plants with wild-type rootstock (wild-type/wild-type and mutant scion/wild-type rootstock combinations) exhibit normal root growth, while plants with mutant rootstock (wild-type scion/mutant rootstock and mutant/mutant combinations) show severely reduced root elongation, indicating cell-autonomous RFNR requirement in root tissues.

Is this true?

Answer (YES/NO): YES